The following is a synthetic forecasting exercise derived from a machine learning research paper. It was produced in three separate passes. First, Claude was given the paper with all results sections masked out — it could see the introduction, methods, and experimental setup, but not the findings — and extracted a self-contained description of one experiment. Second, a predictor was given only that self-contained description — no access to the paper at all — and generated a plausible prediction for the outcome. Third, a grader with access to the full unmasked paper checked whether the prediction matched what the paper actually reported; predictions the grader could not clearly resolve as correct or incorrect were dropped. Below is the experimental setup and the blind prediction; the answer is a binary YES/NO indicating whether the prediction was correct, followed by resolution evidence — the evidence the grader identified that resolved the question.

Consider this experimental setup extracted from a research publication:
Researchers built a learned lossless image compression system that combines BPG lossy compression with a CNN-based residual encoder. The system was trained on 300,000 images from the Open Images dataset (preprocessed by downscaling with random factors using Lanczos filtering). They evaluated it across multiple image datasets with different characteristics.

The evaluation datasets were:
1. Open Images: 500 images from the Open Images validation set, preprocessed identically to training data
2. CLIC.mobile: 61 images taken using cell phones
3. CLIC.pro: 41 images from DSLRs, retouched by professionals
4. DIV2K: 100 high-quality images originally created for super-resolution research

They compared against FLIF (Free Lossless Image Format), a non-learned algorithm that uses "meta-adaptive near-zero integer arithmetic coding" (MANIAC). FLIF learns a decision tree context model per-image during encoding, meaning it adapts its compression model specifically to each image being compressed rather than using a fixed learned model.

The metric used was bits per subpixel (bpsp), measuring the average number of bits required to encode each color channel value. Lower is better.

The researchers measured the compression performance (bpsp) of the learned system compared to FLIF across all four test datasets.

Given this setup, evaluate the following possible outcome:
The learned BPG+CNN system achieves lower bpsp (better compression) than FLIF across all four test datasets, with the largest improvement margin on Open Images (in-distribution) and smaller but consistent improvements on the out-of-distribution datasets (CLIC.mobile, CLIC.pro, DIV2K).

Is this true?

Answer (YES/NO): NO